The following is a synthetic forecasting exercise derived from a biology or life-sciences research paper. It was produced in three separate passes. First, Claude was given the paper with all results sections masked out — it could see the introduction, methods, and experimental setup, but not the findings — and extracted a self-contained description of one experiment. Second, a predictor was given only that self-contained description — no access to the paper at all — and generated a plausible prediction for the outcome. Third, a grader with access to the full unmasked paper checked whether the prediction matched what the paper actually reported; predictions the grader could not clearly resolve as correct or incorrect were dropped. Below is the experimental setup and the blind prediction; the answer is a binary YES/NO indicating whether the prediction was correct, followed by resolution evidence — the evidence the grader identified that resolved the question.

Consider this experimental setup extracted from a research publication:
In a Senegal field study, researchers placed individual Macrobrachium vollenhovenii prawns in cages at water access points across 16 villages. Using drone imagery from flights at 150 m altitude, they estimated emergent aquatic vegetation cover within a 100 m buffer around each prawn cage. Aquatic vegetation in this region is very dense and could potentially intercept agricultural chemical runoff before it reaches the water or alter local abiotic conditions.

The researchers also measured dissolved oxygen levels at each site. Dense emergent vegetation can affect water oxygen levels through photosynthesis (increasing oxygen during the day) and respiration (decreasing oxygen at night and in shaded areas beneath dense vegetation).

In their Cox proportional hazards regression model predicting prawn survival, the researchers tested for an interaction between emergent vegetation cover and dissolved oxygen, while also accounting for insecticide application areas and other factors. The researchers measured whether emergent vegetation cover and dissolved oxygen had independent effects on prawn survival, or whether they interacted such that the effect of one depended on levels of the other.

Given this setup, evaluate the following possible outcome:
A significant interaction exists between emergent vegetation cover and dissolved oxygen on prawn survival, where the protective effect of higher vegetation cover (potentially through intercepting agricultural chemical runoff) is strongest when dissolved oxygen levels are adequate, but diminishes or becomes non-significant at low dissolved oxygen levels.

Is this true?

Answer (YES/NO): NO